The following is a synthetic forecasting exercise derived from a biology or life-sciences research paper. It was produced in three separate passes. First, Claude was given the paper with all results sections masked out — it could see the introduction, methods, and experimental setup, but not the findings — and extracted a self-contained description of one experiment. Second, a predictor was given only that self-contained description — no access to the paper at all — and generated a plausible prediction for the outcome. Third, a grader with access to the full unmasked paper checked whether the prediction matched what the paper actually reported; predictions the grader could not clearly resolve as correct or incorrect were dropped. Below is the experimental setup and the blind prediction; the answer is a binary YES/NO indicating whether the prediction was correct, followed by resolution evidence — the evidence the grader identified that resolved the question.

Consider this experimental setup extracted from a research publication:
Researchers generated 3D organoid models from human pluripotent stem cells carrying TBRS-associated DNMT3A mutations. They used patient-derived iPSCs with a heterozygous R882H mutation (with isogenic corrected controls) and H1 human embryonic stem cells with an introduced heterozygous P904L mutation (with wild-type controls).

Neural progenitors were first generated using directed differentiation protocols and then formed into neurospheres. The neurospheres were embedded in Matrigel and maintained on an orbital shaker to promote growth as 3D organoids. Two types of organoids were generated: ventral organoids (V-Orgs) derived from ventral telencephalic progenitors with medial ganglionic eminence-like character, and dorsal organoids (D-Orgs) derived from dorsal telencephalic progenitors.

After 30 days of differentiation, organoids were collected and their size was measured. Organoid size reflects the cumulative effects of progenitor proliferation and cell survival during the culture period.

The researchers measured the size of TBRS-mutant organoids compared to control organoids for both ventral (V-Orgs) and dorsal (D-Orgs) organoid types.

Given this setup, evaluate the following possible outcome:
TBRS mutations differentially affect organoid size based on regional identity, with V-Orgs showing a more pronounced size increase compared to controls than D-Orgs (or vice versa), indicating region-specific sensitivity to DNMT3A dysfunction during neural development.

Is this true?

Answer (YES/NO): YES